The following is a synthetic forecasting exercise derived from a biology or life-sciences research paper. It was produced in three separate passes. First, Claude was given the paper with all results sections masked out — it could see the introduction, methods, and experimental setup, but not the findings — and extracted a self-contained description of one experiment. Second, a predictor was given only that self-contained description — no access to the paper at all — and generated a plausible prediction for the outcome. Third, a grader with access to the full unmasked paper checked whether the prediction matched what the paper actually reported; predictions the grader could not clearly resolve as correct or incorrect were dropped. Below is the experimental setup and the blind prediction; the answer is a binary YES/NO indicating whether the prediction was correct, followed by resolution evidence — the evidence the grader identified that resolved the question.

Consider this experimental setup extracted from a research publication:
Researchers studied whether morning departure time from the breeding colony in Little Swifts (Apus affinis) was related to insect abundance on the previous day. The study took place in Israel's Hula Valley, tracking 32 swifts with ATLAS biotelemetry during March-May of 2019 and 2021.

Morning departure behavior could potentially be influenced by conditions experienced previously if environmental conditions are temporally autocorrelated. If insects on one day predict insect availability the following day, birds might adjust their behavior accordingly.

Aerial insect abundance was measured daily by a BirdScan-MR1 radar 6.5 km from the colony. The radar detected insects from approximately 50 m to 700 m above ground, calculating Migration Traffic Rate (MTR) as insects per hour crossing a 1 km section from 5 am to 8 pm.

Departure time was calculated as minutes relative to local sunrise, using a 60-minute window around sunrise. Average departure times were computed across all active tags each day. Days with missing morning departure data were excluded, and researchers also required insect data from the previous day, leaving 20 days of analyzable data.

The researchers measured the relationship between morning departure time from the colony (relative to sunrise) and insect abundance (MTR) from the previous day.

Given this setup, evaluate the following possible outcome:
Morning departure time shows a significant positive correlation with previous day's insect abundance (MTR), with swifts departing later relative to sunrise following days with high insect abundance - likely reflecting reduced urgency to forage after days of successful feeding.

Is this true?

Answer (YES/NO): NO